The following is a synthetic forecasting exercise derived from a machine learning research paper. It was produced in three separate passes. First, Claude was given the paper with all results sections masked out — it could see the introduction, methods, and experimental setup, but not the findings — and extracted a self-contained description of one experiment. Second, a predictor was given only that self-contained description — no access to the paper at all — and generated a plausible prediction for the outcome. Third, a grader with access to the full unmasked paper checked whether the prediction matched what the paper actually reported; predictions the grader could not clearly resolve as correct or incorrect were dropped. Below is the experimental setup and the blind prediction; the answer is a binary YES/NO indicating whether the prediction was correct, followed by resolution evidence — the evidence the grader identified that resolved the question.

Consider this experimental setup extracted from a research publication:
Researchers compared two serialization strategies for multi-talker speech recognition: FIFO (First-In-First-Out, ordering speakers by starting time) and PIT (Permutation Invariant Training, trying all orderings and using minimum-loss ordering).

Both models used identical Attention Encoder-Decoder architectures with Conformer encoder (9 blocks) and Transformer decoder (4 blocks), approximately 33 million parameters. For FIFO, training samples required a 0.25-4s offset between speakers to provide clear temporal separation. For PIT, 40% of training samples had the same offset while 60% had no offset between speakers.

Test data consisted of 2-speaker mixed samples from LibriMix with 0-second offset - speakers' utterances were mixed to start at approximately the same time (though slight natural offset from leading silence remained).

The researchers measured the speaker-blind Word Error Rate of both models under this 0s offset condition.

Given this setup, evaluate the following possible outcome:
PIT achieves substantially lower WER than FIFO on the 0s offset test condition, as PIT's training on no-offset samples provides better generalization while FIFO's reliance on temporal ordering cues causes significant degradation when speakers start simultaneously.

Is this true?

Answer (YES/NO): YES